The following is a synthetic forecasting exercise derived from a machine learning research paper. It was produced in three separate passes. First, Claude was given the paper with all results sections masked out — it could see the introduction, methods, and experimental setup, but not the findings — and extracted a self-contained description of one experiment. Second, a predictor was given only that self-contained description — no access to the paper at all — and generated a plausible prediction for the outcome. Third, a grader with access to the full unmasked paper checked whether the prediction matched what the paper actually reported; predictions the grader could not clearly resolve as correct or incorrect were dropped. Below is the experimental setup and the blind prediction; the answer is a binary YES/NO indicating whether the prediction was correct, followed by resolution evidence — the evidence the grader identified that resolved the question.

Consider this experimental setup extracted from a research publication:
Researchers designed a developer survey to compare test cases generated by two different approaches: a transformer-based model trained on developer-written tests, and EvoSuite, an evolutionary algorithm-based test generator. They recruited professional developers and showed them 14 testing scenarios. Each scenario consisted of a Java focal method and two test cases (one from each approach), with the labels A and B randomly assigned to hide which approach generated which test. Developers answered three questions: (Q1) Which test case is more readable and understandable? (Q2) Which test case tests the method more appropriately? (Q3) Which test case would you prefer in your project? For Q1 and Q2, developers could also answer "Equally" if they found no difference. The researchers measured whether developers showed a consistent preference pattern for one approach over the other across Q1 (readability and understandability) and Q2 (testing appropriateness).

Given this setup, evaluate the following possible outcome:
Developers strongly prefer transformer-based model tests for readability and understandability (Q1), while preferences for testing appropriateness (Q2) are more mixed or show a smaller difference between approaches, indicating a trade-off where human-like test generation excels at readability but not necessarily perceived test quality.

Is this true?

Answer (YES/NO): NO